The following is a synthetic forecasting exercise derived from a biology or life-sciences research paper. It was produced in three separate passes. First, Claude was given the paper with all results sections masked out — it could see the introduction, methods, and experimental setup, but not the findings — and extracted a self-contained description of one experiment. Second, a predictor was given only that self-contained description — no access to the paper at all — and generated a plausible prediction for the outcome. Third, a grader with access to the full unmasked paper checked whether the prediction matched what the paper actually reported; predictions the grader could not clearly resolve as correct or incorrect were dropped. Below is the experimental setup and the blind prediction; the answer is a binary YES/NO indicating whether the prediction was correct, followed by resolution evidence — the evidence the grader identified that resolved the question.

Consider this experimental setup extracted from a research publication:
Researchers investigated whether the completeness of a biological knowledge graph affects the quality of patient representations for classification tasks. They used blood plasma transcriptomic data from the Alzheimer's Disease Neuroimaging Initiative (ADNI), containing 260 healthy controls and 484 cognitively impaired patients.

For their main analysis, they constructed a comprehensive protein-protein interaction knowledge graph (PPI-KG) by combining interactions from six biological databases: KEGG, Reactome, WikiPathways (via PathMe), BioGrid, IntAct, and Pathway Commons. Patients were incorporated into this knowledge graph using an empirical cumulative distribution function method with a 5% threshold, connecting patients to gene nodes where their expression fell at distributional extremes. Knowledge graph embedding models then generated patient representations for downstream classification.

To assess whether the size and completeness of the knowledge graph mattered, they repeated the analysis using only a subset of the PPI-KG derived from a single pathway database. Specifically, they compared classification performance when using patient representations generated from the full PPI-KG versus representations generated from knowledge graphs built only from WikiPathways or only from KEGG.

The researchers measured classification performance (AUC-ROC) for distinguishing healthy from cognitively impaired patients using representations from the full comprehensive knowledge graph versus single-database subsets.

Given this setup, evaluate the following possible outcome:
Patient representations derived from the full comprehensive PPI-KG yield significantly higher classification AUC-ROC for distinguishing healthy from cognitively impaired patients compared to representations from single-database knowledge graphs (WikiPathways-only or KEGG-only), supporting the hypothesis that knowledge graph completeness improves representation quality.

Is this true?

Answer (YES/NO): YES